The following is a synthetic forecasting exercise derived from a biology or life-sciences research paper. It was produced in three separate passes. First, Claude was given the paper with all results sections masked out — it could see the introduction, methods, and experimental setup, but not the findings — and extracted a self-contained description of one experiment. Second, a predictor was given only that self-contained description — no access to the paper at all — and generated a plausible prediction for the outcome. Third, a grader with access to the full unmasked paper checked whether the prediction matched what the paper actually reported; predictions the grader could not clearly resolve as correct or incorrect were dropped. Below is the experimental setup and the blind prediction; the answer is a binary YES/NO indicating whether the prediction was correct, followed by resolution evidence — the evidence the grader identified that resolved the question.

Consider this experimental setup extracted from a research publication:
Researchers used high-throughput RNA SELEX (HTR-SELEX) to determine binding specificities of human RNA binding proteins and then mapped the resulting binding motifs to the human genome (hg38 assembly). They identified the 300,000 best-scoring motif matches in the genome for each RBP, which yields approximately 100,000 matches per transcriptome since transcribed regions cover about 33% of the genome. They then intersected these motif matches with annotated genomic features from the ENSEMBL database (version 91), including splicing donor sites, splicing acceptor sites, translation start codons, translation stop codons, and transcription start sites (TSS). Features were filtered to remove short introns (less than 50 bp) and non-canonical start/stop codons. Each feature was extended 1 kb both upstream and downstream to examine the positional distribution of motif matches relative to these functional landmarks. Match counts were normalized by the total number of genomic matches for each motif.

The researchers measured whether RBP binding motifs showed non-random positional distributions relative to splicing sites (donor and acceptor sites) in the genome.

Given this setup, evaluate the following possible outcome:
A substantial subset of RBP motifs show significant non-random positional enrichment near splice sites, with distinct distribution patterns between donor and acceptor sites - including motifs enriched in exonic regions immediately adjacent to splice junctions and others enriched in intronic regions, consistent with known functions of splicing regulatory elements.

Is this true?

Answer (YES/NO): NO